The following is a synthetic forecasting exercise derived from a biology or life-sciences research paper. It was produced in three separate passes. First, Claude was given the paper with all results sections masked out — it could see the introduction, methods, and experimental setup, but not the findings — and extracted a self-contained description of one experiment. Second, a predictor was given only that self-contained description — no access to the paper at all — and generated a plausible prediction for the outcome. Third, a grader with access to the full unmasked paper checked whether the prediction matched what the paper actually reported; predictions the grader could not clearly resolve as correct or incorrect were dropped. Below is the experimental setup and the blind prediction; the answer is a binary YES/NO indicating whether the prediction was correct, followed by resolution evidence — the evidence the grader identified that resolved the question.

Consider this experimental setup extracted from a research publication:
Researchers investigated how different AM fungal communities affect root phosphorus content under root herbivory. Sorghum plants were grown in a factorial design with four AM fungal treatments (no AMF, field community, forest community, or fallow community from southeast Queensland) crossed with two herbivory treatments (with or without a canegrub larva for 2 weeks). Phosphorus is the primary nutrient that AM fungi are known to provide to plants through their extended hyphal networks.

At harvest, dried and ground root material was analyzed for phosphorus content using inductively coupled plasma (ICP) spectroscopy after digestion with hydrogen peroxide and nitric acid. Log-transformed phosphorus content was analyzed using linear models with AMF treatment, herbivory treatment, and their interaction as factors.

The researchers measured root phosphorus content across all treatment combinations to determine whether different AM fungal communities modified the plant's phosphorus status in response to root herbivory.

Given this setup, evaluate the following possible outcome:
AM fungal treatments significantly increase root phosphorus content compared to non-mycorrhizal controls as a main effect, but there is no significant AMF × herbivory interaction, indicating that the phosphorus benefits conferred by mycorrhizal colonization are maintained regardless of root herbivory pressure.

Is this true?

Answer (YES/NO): NO